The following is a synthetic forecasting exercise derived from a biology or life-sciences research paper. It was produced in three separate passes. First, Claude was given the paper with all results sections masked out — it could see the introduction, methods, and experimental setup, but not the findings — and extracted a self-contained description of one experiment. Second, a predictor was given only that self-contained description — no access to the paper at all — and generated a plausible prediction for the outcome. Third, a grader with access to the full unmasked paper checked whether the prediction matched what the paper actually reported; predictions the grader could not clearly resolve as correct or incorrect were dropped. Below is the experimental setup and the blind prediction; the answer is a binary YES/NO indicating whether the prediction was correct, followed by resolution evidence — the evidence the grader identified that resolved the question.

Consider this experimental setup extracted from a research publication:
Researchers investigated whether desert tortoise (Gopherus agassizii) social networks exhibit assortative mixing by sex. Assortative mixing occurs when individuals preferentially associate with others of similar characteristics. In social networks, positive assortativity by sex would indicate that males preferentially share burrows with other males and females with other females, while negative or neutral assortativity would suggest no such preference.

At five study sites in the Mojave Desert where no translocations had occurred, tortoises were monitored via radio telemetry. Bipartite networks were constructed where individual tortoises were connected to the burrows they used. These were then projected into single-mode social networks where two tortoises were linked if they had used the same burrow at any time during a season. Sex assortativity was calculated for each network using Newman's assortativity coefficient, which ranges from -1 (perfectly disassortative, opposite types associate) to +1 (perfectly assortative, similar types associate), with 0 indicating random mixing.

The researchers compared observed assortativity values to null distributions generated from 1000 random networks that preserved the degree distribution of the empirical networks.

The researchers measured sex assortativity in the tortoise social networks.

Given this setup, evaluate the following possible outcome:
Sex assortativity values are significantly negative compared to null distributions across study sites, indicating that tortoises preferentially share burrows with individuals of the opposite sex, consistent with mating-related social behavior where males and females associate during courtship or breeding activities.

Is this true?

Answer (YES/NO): NO